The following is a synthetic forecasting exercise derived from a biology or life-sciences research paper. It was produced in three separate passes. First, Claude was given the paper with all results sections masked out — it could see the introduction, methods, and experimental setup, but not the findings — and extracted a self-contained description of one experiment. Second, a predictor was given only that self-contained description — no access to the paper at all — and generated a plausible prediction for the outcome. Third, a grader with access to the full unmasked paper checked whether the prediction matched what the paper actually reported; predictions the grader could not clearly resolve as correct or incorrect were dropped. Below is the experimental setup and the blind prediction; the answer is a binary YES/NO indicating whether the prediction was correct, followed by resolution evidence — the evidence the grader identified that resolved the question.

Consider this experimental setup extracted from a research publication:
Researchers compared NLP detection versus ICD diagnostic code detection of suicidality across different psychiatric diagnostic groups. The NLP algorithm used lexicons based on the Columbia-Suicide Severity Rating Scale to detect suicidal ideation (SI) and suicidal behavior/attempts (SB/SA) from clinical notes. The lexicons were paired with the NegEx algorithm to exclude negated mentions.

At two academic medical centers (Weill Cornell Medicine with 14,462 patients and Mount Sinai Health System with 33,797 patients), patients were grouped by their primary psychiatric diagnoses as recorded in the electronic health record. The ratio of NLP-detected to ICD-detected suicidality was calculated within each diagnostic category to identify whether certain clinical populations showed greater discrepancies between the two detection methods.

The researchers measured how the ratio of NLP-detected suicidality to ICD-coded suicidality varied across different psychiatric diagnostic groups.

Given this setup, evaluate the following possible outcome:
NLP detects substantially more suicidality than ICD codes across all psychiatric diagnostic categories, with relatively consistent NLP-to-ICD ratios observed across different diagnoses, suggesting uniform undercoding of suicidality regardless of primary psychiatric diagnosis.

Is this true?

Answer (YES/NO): NO